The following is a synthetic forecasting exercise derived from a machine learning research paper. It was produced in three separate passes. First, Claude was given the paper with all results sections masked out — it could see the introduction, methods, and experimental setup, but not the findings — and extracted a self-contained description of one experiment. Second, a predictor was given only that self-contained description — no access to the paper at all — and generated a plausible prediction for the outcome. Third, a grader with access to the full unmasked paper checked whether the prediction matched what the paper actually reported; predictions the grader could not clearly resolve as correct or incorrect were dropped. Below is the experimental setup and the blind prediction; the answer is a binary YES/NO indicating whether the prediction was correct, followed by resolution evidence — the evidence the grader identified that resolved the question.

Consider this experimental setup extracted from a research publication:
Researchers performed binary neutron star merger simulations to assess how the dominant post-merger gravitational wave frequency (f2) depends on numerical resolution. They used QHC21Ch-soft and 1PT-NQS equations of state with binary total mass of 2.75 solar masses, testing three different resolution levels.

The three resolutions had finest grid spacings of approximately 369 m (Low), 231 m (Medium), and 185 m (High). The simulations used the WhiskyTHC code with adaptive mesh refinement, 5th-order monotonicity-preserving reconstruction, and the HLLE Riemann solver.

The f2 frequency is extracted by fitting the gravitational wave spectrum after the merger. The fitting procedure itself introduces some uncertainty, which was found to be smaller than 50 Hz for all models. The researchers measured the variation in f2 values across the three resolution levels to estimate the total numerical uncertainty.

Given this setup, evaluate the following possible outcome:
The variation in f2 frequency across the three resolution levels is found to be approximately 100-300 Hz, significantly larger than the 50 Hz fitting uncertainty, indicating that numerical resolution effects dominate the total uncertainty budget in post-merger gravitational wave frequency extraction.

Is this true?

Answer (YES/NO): NO